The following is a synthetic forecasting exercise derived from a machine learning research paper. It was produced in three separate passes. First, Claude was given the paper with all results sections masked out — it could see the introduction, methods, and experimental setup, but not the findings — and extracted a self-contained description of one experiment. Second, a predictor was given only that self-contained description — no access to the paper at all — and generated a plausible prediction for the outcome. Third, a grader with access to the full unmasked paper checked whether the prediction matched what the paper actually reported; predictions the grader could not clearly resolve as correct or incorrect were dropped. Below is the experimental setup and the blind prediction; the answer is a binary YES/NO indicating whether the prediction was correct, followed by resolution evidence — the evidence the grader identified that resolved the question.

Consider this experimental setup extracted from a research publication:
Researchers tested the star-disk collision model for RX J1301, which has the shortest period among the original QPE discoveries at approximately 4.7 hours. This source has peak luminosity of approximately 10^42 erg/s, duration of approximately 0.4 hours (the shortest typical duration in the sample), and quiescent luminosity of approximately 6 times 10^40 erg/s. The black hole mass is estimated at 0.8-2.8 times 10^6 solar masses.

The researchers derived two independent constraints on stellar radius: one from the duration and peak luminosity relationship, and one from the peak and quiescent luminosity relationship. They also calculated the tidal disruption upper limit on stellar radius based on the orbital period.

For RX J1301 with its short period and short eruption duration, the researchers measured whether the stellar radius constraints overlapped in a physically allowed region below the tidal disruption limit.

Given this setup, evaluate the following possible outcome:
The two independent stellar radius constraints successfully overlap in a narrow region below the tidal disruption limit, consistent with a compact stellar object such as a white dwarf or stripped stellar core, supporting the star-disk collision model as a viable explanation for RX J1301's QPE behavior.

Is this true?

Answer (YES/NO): NO